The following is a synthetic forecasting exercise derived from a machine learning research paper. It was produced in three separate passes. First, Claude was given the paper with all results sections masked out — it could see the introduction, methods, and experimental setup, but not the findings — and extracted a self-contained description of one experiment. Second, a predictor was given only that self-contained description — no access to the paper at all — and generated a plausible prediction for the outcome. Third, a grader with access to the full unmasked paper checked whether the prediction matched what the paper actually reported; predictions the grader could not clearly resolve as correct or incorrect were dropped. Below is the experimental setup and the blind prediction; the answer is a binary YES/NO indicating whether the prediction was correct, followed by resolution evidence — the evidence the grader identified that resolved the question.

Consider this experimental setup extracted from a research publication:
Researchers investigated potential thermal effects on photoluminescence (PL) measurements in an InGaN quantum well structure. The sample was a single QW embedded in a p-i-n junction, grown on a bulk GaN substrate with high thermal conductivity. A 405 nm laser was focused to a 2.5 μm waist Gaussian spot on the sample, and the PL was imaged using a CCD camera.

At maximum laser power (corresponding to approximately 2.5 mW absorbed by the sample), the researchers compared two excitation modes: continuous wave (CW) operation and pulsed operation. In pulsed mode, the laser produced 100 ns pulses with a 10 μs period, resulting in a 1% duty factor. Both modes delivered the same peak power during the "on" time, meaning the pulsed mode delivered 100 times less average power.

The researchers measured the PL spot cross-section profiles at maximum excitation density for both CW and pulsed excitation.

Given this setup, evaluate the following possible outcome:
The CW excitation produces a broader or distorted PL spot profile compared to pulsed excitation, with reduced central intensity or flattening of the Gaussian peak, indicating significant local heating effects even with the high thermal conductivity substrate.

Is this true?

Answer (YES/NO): NO